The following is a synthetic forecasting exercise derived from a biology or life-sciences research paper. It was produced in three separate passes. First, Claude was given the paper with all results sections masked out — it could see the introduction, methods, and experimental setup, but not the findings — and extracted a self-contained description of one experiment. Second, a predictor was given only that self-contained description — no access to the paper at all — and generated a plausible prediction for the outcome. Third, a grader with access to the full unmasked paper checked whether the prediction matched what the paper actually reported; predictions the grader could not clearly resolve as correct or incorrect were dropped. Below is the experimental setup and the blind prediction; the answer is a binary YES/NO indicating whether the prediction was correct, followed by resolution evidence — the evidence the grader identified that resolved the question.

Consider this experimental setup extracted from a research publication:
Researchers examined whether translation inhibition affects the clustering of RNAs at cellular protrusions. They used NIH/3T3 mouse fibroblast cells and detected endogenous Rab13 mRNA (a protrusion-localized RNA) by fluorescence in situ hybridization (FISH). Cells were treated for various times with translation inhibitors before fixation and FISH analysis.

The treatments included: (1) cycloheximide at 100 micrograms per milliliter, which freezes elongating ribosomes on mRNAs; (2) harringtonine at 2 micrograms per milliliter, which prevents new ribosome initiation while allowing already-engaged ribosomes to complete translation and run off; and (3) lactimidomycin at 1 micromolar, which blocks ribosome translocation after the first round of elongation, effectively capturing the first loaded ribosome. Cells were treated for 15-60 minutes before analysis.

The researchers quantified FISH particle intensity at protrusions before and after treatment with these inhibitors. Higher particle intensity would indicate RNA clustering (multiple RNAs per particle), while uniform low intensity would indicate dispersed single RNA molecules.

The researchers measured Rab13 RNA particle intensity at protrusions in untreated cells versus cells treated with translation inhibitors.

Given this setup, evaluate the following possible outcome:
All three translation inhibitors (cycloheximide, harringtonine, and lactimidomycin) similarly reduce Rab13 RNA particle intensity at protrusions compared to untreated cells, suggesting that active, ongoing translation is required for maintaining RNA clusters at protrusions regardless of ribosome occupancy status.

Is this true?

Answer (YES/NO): NO